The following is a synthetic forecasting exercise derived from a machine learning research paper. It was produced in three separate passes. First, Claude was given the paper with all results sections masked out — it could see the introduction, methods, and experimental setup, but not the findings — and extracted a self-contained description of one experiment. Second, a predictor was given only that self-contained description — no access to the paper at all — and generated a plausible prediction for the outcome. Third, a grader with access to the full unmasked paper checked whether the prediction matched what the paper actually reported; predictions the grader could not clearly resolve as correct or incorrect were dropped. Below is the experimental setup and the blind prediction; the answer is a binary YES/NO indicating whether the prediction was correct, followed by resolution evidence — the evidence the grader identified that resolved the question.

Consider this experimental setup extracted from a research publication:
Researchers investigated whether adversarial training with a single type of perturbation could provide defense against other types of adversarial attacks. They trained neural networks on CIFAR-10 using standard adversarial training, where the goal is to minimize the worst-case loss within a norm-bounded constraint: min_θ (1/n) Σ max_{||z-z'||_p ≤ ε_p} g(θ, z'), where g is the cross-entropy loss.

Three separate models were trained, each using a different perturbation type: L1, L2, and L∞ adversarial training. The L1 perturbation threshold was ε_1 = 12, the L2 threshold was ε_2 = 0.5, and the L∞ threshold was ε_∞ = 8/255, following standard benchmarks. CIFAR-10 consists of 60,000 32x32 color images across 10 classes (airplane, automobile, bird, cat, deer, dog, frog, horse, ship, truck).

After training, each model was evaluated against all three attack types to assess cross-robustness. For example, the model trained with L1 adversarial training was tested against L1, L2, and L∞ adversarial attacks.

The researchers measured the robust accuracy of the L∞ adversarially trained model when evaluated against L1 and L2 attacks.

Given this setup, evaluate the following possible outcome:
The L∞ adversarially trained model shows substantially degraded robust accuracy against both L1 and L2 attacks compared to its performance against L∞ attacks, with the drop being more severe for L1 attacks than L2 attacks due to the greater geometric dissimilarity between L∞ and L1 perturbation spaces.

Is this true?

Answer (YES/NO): NO